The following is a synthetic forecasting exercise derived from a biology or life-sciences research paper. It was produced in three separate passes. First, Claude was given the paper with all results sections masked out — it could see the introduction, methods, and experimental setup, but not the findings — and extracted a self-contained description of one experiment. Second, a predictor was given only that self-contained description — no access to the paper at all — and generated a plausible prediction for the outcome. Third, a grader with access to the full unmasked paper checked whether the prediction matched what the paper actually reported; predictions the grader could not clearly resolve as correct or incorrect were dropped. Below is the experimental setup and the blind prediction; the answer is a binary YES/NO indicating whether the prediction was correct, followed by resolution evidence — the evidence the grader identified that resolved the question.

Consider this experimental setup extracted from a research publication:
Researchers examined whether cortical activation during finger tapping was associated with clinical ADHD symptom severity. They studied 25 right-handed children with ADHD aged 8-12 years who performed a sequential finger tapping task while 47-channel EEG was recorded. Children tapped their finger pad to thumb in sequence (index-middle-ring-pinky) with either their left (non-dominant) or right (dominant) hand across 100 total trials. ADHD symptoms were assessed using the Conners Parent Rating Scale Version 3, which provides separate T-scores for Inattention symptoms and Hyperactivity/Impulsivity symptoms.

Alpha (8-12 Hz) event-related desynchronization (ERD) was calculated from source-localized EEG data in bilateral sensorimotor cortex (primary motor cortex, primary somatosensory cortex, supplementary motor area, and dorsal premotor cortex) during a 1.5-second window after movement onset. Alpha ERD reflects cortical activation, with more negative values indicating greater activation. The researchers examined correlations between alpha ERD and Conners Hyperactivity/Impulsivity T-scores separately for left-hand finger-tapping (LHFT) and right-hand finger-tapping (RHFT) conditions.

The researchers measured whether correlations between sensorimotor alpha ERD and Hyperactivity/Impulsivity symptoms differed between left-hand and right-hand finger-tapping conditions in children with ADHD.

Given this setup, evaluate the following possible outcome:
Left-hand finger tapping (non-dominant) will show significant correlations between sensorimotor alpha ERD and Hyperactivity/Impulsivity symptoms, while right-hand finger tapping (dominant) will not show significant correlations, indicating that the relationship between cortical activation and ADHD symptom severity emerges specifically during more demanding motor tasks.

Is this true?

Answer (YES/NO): YES